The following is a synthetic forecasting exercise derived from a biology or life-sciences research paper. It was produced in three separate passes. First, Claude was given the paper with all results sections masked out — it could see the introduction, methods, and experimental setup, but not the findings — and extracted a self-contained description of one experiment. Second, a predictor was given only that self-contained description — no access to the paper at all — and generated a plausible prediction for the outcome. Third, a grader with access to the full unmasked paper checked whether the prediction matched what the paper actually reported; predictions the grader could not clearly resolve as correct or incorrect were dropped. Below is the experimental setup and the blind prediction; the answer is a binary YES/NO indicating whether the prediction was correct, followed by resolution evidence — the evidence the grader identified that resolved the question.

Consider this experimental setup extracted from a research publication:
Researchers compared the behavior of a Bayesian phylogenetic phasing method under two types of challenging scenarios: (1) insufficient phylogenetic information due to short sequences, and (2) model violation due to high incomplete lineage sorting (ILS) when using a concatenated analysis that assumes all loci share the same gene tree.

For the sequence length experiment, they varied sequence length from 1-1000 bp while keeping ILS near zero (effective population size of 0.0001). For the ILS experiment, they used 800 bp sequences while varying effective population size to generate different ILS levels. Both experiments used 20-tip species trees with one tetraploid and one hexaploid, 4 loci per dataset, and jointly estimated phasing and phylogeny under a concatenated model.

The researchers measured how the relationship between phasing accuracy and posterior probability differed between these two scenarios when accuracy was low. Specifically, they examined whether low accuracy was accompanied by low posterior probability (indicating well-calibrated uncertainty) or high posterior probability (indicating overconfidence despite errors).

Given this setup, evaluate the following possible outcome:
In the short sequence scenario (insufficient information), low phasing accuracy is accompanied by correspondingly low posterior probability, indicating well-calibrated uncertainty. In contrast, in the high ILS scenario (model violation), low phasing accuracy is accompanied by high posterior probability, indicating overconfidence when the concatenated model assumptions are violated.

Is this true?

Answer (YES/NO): YES